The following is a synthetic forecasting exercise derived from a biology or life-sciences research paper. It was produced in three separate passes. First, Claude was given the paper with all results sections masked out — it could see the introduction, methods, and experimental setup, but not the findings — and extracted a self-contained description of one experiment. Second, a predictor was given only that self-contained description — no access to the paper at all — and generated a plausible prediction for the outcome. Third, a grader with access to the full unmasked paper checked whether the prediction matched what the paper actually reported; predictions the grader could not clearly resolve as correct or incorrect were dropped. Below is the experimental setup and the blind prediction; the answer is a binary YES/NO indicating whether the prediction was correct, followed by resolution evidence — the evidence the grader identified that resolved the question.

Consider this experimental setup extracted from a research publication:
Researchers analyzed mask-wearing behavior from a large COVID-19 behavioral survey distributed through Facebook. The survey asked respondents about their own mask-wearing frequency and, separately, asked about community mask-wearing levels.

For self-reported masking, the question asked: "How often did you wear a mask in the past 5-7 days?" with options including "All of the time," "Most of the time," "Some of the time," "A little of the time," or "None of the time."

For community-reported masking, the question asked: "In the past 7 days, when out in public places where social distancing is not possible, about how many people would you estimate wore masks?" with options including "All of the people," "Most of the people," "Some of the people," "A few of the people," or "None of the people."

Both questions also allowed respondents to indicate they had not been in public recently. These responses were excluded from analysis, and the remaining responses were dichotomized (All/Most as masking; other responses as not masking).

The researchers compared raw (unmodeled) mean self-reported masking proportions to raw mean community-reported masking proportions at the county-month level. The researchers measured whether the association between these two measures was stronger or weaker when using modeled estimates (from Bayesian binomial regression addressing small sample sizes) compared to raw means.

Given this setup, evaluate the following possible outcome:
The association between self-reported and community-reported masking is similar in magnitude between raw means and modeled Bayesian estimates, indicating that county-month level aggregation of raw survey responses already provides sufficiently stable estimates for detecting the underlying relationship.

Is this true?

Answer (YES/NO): NO